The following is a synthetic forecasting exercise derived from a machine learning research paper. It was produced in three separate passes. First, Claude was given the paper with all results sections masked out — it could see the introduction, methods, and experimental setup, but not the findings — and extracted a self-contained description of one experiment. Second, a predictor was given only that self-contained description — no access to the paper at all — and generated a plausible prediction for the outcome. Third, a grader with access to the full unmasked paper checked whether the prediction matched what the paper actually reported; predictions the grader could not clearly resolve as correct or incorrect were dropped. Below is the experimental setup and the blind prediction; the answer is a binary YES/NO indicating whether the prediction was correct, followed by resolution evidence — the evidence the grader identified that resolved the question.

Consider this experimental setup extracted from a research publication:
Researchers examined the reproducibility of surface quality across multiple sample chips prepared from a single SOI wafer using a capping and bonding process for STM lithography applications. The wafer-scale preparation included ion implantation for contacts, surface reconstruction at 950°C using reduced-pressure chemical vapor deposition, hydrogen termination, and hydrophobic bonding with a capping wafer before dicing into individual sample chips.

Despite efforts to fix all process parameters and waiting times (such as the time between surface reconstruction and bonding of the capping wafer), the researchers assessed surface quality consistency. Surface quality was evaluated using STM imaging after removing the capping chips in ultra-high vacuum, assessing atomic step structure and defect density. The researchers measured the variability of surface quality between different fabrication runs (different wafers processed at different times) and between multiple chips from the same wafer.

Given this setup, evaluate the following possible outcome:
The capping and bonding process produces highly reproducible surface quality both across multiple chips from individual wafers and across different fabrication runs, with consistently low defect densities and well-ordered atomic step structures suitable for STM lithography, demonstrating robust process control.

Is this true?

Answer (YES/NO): NO